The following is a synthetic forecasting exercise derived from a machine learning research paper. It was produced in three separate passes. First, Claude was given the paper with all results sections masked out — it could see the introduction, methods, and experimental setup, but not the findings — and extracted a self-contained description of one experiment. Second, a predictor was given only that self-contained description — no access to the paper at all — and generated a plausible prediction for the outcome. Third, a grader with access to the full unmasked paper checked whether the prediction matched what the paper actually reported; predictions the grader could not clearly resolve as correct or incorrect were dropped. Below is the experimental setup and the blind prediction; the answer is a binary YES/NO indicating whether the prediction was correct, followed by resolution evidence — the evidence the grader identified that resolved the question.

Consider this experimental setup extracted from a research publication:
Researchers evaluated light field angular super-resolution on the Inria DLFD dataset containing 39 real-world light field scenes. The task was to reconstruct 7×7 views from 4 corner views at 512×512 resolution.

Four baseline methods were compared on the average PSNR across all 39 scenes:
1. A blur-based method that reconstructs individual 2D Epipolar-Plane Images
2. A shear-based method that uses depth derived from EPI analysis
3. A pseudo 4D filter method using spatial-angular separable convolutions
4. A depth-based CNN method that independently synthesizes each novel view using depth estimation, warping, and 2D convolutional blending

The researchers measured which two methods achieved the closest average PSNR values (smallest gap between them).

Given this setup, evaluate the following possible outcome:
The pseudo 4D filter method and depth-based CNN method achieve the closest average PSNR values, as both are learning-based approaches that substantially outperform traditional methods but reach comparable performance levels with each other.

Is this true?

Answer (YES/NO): NO